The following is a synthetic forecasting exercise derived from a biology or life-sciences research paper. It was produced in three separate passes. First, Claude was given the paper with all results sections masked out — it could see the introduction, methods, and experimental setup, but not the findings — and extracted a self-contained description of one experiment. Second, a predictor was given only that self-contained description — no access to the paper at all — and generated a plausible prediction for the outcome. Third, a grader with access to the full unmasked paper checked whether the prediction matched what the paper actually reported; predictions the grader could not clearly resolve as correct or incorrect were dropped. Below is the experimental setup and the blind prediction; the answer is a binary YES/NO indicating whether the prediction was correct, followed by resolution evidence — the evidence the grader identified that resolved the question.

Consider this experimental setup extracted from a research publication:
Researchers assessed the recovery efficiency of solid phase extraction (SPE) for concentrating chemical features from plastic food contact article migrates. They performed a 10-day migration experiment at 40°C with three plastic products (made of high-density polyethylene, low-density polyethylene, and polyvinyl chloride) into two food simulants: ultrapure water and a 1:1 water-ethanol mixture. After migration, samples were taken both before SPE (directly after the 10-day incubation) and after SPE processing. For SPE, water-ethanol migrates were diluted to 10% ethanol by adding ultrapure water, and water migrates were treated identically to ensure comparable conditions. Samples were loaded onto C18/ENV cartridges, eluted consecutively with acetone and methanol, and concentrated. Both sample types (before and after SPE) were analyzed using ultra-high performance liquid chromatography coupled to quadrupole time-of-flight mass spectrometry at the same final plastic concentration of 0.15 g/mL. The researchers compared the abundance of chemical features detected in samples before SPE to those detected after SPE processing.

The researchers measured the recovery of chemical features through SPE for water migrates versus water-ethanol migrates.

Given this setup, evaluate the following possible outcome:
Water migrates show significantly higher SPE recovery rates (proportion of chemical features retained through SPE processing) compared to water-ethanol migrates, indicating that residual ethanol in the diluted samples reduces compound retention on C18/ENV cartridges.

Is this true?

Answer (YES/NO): NO